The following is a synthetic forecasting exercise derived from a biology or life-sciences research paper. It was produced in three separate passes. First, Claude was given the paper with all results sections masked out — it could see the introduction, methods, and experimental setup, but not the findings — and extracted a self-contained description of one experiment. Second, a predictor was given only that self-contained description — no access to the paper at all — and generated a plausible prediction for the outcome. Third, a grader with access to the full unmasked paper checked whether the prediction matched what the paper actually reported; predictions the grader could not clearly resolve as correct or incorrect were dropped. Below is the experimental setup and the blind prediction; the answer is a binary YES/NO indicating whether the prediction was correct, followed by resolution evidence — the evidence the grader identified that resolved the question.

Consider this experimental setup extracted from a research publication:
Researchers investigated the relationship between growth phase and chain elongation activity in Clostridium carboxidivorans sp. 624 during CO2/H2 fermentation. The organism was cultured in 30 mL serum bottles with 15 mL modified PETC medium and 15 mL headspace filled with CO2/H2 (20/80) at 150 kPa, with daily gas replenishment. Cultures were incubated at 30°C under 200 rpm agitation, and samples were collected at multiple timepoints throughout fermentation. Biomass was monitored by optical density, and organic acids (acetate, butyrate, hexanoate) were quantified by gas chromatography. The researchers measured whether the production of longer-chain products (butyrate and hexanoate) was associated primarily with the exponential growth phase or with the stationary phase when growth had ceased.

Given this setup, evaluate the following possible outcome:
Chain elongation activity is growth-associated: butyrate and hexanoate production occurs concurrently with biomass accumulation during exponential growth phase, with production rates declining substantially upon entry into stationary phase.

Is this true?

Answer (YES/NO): YES